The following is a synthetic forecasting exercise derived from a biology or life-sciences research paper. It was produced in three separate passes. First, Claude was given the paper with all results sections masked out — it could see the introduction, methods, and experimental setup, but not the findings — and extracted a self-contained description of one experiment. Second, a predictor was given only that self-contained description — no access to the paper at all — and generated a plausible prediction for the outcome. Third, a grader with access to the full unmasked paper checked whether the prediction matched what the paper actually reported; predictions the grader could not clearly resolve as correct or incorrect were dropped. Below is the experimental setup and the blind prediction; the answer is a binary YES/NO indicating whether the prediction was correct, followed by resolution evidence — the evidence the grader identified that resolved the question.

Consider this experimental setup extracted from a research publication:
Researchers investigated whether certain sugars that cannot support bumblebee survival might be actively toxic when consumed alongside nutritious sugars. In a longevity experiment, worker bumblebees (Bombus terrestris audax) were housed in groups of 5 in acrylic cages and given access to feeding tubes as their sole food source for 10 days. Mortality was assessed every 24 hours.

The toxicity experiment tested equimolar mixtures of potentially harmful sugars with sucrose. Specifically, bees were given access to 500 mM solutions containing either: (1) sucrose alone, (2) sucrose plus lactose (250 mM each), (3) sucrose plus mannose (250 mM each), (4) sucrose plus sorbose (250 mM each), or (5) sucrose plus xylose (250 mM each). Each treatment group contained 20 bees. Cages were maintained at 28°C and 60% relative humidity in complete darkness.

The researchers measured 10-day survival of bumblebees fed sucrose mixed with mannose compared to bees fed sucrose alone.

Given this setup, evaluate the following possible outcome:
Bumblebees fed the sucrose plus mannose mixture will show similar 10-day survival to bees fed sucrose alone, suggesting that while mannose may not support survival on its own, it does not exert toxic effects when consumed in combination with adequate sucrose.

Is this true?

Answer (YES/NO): NO